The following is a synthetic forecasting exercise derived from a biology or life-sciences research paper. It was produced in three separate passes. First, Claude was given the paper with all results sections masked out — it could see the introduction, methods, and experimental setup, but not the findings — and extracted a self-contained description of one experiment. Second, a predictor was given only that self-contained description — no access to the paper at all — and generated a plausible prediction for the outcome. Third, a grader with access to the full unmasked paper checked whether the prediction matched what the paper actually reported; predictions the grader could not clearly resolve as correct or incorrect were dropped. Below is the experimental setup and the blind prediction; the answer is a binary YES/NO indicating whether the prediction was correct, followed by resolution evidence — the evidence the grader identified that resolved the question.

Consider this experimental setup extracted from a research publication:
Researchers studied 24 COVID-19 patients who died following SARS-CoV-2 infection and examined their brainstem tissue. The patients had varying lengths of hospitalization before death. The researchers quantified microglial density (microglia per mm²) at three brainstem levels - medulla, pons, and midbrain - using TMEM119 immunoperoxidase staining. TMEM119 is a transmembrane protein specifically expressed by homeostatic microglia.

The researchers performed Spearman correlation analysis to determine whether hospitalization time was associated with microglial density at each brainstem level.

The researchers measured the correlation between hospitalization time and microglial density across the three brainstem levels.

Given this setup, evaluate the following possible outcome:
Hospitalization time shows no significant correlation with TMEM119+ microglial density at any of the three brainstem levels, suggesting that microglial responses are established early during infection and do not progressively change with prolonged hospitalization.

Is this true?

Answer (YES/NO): NO